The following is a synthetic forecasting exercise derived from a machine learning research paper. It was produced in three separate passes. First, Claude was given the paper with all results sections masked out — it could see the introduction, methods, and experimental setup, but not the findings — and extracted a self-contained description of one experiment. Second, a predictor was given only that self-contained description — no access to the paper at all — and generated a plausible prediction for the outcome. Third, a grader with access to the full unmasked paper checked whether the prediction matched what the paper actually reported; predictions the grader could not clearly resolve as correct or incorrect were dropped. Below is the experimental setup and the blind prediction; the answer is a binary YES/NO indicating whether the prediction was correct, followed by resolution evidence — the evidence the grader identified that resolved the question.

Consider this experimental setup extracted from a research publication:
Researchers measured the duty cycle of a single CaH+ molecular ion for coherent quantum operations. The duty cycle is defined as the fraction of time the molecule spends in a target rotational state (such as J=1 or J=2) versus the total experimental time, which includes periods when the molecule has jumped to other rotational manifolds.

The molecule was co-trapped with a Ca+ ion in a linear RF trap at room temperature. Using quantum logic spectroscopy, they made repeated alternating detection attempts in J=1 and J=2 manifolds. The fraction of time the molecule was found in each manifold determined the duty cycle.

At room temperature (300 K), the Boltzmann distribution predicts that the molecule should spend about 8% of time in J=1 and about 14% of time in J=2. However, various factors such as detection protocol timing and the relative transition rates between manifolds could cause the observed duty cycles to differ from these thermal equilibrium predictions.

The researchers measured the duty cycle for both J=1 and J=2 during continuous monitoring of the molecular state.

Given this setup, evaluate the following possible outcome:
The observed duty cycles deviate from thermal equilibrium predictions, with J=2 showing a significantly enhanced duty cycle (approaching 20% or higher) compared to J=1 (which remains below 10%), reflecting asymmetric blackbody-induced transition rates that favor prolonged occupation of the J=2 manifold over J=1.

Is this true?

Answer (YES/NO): NO